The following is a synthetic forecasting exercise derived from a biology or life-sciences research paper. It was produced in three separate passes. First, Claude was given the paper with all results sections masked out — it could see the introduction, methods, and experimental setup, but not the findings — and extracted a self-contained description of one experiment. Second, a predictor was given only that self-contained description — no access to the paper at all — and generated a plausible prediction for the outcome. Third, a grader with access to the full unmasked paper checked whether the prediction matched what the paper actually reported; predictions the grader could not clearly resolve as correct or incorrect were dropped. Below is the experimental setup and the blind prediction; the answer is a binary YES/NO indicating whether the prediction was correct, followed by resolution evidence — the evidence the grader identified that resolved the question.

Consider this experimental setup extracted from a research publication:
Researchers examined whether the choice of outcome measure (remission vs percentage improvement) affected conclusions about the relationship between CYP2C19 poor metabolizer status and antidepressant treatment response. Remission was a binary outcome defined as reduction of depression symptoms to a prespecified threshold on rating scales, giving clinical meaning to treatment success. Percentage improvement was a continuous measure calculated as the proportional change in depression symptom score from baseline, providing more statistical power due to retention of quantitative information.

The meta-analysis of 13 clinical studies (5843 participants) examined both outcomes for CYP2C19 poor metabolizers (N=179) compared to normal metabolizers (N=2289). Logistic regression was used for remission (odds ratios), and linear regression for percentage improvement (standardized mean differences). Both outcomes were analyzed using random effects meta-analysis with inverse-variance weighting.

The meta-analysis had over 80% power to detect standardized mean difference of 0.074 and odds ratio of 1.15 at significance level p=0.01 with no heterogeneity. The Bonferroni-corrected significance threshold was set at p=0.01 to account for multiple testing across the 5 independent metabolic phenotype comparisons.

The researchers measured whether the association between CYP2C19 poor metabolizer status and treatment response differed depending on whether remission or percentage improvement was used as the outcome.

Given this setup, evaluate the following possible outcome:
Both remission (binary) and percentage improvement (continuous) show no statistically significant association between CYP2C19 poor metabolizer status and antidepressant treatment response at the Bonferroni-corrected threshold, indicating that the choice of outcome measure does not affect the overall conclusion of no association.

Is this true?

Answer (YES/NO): YES